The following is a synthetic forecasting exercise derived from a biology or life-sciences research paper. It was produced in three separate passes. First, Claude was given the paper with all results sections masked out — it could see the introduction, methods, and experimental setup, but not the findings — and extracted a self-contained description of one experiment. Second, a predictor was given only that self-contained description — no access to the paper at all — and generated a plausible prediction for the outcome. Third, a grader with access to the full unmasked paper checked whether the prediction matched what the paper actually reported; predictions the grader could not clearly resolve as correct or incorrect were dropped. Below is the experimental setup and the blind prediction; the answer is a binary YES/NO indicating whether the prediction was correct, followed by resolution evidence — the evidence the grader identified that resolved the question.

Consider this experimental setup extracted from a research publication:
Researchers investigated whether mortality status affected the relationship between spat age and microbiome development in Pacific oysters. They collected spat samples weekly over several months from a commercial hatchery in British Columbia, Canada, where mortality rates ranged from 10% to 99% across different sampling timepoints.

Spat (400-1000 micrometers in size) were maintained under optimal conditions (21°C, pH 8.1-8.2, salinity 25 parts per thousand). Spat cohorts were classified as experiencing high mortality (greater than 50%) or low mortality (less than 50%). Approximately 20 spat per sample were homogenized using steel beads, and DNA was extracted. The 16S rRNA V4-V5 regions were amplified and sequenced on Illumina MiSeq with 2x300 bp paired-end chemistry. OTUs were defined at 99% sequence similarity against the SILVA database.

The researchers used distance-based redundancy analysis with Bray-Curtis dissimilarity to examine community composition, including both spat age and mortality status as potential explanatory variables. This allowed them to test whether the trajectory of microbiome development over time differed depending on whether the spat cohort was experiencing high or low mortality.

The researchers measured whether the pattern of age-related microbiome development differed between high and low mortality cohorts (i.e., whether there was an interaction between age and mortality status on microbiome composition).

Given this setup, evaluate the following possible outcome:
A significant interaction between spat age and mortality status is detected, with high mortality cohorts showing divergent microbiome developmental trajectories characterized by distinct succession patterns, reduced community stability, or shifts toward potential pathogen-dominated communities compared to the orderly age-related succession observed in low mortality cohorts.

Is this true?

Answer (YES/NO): NO